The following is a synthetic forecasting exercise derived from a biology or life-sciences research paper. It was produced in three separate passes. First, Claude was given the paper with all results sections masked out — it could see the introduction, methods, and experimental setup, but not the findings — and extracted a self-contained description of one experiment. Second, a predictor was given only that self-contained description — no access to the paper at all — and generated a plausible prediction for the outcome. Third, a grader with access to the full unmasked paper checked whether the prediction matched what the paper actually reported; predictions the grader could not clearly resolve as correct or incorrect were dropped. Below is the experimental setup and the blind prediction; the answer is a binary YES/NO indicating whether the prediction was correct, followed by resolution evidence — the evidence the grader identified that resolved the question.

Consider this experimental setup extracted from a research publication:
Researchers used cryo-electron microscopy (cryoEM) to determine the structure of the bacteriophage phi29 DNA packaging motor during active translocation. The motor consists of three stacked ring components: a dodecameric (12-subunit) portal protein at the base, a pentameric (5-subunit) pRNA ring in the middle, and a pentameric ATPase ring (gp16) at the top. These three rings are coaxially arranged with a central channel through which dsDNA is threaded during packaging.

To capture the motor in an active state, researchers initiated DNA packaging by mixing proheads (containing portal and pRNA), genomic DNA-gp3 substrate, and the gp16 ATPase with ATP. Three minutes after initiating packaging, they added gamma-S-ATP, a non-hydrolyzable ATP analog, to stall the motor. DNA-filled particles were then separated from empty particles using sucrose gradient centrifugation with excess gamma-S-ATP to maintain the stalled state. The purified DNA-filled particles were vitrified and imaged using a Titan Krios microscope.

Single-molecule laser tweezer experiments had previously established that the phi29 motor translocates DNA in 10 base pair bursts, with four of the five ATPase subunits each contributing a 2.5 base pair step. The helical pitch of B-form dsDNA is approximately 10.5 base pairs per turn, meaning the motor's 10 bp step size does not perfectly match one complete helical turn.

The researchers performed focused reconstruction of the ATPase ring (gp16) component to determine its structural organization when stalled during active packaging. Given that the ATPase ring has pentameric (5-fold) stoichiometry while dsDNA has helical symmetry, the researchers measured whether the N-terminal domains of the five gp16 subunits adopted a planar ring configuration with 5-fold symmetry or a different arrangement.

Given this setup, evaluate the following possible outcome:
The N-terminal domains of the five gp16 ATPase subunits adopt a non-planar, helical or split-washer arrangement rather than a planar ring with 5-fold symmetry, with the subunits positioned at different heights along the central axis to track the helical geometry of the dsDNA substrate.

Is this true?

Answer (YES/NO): YES